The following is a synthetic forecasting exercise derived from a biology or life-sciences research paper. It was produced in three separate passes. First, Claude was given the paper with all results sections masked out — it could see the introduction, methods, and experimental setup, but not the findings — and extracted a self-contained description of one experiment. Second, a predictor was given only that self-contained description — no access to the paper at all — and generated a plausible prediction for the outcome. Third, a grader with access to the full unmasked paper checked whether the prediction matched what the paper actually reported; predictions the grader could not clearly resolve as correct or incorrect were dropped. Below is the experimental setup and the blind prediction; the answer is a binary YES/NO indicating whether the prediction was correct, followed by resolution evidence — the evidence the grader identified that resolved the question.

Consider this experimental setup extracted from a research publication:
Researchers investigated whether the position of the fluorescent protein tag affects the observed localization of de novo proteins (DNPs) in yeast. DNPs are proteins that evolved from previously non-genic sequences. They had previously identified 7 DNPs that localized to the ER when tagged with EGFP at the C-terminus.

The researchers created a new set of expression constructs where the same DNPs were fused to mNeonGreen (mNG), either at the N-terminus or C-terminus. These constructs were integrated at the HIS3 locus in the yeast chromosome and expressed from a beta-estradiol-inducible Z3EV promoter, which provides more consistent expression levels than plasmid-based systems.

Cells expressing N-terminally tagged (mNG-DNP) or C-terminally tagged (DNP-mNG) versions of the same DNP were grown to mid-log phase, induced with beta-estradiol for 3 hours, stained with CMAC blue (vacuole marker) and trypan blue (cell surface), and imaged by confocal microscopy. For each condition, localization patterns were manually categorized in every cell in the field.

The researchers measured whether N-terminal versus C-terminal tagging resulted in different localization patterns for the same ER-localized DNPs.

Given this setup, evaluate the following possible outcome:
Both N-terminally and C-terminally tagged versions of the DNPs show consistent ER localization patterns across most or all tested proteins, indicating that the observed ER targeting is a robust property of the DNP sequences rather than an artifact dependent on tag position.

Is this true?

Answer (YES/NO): YES